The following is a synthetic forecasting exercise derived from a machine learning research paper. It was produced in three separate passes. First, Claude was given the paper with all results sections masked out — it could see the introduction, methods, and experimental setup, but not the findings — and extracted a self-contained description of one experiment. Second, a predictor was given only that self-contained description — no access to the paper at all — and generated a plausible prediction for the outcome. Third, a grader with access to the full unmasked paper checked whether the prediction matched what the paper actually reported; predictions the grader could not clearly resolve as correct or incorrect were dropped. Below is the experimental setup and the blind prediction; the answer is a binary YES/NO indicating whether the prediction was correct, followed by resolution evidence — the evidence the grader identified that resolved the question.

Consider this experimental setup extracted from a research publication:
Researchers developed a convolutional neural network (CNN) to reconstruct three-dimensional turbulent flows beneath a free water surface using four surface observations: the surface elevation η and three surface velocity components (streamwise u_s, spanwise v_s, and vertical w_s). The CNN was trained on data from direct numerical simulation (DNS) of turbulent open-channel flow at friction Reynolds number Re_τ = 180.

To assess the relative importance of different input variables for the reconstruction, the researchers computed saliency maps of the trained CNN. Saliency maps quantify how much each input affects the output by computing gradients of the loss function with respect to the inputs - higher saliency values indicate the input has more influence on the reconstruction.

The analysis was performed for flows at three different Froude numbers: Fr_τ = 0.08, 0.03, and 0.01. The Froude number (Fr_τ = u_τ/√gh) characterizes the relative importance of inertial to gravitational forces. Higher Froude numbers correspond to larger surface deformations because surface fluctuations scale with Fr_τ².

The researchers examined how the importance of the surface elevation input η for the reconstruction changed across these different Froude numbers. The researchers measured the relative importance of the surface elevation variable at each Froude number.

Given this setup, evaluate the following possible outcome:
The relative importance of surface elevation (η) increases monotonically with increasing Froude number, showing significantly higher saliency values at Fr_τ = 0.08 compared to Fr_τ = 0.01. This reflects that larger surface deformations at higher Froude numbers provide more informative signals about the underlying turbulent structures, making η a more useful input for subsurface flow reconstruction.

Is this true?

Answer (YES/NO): NO